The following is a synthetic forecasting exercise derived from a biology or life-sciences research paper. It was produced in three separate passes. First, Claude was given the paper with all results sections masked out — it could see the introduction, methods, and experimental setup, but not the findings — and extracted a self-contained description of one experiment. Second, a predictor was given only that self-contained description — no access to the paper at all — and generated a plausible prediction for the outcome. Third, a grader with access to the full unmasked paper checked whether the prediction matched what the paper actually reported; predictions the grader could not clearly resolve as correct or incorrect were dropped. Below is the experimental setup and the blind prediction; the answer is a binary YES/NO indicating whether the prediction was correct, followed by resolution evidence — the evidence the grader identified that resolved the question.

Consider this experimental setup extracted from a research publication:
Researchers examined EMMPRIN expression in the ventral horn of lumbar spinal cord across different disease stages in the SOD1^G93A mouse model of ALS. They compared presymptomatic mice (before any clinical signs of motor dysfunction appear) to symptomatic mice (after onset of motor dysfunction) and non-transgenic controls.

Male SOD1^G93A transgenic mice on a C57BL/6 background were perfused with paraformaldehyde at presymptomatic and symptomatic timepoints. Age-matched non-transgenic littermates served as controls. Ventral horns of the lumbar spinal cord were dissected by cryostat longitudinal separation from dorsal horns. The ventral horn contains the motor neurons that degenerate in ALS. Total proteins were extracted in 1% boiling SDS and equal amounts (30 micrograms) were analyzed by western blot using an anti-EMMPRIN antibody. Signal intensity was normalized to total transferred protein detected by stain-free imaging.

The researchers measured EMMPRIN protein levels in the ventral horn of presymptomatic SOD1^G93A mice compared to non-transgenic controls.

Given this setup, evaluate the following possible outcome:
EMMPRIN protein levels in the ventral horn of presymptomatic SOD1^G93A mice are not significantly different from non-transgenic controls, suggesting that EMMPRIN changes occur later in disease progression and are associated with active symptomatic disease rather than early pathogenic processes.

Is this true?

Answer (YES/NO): YES